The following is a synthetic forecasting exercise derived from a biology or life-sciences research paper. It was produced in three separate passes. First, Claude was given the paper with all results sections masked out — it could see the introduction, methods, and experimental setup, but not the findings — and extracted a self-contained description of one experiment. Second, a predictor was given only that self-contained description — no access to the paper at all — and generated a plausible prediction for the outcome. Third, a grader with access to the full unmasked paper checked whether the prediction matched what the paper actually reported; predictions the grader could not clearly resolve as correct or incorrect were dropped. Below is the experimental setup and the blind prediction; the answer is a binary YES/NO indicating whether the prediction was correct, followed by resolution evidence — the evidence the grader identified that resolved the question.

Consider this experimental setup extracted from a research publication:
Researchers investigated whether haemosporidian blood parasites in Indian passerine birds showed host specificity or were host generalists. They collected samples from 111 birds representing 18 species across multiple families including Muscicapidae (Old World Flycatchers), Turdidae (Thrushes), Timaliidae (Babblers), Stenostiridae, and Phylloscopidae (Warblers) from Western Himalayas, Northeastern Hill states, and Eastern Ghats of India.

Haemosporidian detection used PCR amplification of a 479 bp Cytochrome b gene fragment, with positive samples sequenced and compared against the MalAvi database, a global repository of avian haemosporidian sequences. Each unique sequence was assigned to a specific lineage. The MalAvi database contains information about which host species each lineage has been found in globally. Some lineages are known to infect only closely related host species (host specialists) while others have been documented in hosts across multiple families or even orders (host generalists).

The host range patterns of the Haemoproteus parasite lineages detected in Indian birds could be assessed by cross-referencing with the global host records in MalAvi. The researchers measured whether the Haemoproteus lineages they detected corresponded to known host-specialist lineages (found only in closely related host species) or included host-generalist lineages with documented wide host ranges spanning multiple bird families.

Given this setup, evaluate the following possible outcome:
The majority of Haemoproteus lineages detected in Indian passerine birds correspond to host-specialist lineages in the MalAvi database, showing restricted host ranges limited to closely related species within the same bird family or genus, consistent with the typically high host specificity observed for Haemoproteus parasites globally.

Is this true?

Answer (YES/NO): NO